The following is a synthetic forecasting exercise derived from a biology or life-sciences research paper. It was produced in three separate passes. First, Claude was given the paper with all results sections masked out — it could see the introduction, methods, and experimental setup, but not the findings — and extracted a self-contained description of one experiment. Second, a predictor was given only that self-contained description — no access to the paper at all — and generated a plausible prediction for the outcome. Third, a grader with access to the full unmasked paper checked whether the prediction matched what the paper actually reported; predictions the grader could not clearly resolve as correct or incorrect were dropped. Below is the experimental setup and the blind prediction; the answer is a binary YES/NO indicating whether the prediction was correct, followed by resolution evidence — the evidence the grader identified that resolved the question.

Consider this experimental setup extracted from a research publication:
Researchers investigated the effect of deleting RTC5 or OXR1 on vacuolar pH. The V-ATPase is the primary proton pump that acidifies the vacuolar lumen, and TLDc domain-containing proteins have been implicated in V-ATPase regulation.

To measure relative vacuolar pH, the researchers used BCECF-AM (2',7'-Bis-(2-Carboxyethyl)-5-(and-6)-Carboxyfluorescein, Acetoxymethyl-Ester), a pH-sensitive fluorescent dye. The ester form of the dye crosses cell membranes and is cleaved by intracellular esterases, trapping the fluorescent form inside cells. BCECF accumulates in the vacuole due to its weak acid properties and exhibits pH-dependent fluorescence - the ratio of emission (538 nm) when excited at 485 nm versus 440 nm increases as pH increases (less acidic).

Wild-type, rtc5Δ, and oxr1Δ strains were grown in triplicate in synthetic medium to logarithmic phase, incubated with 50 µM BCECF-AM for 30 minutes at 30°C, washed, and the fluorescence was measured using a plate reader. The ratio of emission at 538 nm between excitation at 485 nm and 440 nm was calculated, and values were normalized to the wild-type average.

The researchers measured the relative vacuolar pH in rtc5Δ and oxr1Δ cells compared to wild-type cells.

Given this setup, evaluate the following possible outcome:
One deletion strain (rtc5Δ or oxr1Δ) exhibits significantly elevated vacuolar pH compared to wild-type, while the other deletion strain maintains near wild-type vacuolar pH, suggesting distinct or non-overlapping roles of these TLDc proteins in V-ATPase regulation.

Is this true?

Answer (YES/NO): NO